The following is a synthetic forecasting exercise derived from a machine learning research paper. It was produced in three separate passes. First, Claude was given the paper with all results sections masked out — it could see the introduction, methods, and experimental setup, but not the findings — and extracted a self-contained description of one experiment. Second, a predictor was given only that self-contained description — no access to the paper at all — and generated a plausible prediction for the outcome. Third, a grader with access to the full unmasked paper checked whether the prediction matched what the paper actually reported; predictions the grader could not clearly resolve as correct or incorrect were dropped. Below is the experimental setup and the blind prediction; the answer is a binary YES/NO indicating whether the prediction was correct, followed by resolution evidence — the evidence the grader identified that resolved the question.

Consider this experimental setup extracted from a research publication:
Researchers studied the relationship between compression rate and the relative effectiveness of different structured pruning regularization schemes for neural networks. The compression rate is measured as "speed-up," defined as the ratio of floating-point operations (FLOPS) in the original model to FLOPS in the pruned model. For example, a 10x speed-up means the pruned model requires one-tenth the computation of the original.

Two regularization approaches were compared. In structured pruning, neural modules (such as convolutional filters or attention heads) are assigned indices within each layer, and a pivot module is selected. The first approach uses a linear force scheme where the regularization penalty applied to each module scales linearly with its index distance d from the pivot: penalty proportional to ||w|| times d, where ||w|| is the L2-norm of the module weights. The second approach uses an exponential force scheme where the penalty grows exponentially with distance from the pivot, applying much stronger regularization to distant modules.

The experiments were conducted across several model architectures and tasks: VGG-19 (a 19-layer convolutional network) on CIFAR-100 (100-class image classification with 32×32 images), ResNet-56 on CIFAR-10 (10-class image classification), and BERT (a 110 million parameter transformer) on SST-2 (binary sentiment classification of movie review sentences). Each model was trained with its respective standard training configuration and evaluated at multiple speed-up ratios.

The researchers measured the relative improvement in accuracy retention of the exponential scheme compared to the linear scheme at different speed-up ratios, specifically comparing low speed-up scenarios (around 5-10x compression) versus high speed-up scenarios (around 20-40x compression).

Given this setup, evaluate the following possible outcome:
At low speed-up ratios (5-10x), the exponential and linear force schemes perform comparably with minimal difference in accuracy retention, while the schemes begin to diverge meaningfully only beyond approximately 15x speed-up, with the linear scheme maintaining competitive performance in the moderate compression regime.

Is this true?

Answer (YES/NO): NO